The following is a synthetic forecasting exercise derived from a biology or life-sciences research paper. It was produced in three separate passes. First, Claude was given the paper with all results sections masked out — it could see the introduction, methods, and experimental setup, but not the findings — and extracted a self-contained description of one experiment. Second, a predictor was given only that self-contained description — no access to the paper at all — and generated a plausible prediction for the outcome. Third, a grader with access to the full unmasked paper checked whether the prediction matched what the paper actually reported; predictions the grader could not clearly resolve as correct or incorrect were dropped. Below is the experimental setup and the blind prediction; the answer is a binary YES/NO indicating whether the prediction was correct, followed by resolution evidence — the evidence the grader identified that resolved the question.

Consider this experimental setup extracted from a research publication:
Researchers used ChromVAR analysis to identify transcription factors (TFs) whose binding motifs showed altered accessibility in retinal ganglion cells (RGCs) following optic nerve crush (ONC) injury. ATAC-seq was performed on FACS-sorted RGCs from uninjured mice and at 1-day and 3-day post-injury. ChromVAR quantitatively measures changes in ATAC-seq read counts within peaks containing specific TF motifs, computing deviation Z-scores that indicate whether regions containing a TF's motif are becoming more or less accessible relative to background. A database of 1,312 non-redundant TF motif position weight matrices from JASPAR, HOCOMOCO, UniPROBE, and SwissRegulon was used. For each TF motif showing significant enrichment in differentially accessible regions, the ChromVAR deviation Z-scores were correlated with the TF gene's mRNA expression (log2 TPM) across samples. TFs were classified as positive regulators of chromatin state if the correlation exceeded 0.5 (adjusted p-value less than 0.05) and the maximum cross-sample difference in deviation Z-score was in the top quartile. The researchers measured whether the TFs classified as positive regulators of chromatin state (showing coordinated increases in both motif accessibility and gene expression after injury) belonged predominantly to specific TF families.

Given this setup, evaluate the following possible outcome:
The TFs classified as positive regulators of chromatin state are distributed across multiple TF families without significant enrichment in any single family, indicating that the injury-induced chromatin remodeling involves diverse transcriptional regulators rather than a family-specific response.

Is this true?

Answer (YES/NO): NO